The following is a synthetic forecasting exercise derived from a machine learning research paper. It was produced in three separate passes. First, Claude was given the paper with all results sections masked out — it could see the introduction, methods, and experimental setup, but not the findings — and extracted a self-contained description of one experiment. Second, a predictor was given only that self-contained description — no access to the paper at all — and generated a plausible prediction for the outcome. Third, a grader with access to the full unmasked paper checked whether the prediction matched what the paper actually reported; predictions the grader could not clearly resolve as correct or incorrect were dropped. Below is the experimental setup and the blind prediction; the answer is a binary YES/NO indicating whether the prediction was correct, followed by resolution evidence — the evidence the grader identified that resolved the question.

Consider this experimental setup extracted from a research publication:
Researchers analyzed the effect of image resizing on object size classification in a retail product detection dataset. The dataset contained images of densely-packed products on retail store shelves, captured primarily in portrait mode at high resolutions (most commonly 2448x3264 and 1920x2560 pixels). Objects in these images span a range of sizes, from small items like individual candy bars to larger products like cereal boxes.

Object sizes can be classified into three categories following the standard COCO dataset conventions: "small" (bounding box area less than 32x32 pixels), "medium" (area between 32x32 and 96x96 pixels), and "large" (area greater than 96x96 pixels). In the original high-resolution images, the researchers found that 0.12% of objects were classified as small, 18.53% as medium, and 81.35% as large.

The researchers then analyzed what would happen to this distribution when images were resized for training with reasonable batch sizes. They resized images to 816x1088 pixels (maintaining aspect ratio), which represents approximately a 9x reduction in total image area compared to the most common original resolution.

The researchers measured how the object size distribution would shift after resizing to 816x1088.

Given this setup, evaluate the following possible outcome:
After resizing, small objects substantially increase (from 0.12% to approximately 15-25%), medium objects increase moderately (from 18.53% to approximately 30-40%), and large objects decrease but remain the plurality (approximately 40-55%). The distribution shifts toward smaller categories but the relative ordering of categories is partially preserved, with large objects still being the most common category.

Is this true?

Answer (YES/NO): NO